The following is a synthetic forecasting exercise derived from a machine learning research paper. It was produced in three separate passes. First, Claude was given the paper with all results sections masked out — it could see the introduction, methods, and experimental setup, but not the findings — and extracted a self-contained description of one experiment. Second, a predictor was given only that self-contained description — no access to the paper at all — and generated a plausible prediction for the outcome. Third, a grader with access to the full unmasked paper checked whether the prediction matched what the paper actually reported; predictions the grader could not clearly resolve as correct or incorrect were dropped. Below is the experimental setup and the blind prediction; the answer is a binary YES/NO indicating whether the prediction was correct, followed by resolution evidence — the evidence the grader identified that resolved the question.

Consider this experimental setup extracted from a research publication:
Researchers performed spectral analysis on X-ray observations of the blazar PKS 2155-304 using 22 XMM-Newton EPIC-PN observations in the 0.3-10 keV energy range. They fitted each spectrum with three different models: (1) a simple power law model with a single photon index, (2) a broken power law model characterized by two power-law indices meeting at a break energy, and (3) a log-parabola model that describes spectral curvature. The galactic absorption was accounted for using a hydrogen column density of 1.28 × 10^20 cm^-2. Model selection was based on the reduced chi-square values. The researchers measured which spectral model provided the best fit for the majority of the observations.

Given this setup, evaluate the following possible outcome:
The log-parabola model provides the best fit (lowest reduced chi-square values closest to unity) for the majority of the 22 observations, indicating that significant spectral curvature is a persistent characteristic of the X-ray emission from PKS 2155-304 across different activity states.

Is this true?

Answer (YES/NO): NO